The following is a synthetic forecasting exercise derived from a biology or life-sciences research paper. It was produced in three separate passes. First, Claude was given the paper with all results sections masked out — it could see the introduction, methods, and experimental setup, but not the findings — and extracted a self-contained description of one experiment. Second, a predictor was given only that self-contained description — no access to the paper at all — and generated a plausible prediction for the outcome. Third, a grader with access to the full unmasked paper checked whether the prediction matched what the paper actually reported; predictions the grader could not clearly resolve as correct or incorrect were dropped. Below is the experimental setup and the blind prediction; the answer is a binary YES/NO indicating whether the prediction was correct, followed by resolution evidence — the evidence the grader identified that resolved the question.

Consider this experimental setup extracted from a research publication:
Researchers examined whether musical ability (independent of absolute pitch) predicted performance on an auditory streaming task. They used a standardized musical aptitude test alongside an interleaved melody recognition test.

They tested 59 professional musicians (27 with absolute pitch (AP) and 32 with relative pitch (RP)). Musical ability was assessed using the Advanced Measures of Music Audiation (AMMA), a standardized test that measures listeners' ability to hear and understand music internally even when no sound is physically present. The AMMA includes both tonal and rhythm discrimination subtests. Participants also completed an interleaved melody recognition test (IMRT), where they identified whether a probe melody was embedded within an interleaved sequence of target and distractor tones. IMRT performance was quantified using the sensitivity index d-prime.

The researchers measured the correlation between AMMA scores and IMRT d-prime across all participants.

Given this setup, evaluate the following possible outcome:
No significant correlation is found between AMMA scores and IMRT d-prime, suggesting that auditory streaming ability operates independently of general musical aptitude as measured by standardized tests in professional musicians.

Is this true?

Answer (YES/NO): YES